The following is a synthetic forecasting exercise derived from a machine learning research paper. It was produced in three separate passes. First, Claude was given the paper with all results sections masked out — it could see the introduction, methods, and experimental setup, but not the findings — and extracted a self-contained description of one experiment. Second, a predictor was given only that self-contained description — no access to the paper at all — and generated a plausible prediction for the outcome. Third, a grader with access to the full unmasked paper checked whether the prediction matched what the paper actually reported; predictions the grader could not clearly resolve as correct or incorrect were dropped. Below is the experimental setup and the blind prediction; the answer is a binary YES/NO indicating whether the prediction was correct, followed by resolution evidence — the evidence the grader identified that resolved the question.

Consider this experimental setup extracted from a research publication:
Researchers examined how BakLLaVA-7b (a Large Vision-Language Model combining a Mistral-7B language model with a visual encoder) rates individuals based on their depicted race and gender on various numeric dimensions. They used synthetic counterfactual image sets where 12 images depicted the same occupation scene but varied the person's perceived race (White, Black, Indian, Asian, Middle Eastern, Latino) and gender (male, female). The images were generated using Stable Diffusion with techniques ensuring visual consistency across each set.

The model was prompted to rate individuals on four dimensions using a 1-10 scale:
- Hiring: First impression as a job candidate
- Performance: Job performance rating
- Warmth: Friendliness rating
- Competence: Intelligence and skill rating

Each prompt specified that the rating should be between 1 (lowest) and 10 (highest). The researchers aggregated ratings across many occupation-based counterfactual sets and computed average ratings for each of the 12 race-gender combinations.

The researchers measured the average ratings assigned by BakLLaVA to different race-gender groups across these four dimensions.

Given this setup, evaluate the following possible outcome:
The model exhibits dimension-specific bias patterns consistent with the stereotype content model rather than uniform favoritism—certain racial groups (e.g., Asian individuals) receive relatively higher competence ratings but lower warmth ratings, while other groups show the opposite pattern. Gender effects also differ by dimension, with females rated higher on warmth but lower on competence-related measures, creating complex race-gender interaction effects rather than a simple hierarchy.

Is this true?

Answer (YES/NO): NO